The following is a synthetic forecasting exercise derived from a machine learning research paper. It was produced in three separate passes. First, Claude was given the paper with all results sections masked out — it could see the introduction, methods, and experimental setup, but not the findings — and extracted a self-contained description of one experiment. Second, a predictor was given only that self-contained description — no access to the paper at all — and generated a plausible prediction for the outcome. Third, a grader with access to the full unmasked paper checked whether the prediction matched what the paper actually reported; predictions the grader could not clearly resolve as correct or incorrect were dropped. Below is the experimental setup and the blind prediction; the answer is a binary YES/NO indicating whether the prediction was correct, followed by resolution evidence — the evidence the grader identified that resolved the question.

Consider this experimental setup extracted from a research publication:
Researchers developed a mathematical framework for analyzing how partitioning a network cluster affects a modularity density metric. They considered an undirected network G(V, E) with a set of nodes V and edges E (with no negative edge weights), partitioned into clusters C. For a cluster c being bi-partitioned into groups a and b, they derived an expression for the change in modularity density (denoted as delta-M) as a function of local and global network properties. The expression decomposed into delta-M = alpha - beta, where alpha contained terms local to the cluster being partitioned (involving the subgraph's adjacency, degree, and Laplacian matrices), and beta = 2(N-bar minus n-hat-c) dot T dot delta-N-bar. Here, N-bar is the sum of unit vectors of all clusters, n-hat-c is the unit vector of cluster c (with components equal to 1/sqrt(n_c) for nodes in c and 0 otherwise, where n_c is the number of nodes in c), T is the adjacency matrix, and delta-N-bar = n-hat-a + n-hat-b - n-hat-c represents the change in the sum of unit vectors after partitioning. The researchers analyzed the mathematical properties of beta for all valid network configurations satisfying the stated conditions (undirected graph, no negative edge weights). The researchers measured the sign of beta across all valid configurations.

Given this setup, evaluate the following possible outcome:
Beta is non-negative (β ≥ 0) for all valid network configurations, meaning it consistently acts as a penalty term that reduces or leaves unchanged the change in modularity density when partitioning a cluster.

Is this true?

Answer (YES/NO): YES